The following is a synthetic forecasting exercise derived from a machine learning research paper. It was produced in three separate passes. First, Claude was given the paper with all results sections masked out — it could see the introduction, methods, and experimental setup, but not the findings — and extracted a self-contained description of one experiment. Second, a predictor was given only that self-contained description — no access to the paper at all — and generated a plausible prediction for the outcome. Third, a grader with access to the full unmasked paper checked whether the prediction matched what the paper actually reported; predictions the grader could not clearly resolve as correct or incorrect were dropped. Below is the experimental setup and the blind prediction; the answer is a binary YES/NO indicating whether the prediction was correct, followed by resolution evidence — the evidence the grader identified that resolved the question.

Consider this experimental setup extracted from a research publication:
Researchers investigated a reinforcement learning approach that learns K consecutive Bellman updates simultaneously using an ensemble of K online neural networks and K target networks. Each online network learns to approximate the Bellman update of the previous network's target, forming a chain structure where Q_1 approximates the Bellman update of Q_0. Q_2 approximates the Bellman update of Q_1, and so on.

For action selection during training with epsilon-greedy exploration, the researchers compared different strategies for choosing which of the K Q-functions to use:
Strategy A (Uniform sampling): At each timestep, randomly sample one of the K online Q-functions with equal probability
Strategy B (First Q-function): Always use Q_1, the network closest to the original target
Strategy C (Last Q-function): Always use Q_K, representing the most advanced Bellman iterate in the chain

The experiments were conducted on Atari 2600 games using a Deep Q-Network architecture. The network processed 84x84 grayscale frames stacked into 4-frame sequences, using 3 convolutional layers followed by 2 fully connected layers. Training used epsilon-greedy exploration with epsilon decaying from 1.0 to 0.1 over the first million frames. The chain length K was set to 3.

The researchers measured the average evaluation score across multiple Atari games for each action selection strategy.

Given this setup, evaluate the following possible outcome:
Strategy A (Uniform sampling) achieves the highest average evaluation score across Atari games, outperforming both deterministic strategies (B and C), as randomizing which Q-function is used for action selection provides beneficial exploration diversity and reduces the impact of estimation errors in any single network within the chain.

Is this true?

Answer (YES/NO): YES